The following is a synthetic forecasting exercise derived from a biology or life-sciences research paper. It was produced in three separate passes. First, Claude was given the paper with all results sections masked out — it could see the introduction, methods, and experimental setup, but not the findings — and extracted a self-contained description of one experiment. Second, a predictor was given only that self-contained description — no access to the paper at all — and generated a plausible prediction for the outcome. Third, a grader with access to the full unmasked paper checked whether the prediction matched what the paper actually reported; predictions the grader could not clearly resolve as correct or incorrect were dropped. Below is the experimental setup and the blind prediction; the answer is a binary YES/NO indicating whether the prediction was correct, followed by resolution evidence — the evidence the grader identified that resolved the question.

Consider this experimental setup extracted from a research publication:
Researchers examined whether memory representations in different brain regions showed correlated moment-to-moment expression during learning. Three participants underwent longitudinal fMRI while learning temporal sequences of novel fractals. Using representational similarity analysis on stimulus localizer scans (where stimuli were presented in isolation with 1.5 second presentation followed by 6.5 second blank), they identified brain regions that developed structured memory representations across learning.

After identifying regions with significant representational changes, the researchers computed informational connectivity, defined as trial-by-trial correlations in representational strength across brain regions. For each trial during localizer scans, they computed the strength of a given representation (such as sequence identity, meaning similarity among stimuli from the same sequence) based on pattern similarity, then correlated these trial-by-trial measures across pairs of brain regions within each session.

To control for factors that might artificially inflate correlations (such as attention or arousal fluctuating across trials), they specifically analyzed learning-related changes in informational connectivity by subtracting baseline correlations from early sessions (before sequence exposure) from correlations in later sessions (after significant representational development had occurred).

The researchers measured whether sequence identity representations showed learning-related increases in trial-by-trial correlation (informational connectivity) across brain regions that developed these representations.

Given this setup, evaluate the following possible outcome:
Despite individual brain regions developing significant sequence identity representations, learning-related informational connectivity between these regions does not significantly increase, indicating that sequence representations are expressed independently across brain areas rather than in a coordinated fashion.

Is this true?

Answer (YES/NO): NO